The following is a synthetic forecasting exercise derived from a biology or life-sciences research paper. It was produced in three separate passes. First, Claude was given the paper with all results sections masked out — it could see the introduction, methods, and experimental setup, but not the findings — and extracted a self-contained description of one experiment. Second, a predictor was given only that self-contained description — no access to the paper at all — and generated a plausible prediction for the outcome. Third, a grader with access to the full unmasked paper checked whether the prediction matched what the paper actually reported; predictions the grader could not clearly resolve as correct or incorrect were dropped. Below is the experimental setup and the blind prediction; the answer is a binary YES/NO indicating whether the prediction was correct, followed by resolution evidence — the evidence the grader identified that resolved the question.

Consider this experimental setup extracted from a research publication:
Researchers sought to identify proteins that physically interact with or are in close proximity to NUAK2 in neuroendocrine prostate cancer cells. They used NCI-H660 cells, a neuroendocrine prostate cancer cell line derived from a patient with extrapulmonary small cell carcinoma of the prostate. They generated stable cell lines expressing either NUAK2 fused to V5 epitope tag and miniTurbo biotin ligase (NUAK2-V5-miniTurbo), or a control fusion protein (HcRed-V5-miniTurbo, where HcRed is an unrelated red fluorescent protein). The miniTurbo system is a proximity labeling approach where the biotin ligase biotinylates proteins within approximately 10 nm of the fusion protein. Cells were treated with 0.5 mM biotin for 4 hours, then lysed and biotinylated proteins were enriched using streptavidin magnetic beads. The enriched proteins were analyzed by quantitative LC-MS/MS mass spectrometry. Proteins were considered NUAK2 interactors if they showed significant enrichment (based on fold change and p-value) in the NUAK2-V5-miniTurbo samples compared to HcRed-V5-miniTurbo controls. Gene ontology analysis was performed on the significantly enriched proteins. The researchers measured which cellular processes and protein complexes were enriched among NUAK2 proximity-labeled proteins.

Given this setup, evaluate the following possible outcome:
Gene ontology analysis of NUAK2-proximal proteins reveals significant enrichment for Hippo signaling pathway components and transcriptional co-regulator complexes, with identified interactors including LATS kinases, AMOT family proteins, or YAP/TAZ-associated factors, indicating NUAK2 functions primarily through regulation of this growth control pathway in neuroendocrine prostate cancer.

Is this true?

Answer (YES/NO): NO